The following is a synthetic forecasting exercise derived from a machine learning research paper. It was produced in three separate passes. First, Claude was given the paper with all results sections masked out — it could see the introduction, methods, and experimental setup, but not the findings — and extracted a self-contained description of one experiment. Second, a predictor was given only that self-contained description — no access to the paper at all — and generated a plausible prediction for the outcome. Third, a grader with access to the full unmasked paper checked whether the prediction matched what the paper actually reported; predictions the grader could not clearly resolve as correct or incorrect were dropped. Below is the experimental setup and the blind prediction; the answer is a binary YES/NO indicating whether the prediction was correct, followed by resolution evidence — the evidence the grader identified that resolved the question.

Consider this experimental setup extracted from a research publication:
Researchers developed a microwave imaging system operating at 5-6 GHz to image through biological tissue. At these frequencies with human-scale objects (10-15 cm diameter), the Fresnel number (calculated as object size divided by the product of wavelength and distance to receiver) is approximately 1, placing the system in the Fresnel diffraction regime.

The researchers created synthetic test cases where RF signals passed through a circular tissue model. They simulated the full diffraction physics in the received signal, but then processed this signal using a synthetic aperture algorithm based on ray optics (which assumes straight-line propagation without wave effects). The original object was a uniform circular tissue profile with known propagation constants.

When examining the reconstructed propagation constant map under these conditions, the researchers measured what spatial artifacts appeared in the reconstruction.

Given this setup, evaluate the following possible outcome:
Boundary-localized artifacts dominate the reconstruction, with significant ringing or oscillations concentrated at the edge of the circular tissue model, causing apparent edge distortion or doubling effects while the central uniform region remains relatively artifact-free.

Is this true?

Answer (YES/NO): NO